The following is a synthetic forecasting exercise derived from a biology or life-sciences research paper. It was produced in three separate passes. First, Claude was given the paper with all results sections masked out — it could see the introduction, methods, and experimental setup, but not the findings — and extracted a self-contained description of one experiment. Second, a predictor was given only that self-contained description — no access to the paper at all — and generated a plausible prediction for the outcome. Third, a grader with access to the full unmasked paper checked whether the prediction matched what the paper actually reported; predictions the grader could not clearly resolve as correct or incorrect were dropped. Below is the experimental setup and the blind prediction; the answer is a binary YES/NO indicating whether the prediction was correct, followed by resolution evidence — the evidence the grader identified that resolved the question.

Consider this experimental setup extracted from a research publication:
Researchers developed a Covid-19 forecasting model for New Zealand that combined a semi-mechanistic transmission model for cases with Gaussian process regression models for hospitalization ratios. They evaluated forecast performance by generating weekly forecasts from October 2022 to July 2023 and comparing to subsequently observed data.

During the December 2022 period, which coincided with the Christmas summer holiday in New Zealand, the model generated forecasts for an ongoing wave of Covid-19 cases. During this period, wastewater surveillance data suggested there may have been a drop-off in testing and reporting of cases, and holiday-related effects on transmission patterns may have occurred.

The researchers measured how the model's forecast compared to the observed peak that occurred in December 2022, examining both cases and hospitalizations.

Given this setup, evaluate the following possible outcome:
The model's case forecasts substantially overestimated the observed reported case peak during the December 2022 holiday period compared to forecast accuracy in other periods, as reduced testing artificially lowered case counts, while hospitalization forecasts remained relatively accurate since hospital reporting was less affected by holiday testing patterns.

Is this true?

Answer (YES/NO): NO